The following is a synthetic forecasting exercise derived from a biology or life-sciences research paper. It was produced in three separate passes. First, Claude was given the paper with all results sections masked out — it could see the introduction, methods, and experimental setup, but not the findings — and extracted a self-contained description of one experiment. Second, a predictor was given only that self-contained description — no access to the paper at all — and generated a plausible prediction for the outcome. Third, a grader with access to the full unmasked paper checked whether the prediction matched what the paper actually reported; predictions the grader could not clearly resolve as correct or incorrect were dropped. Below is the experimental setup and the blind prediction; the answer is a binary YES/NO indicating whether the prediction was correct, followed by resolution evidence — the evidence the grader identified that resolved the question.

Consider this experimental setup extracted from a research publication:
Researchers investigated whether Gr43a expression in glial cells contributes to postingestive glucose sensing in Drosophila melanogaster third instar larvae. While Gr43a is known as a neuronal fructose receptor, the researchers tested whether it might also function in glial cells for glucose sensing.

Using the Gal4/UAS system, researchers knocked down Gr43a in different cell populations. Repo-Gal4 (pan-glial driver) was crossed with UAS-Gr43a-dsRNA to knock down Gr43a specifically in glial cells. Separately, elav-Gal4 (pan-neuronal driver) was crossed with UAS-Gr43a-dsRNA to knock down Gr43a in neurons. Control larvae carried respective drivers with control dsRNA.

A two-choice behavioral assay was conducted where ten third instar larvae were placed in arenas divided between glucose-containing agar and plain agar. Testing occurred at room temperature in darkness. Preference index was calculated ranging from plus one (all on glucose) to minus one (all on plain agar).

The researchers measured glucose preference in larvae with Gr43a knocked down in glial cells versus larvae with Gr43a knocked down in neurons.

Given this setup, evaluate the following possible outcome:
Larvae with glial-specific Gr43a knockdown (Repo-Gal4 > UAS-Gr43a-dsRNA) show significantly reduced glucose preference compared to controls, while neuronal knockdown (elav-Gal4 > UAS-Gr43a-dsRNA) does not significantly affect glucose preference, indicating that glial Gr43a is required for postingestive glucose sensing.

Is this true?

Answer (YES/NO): NO